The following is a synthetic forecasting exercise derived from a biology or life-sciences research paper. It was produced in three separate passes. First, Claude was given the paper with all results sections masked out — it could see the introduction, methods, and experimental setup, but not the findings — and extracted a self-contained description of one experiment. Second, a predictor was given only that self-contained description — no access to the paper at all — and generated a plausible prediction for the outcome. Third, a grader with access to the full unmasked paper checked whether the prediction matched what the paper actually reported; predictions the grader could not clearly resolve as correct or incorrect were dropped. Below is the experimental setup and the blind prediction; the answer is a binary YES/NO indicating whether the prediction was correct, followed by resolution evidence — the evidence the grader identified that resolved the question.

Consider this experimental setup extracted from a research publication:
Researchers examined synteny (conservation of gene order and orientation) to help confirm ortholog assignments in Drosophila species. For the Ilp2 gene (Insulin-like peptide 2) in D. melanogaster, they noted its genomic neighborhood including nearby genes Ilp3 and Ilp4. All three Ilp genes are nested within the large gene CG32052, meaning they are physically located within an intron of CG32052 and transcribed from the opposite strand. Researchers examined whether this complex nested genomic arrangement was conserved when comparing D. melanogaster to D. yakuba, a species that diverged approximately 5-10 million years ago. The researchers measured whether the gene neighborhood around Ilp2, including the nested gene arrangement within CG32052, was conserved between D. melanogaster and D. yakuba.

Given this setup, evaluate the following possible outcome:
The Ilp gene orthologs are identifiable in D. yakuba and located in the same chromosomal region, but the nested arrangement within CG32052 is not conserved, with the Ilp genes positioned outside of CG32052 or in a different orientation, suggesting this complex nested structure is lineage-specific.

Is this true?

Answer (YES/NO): NO